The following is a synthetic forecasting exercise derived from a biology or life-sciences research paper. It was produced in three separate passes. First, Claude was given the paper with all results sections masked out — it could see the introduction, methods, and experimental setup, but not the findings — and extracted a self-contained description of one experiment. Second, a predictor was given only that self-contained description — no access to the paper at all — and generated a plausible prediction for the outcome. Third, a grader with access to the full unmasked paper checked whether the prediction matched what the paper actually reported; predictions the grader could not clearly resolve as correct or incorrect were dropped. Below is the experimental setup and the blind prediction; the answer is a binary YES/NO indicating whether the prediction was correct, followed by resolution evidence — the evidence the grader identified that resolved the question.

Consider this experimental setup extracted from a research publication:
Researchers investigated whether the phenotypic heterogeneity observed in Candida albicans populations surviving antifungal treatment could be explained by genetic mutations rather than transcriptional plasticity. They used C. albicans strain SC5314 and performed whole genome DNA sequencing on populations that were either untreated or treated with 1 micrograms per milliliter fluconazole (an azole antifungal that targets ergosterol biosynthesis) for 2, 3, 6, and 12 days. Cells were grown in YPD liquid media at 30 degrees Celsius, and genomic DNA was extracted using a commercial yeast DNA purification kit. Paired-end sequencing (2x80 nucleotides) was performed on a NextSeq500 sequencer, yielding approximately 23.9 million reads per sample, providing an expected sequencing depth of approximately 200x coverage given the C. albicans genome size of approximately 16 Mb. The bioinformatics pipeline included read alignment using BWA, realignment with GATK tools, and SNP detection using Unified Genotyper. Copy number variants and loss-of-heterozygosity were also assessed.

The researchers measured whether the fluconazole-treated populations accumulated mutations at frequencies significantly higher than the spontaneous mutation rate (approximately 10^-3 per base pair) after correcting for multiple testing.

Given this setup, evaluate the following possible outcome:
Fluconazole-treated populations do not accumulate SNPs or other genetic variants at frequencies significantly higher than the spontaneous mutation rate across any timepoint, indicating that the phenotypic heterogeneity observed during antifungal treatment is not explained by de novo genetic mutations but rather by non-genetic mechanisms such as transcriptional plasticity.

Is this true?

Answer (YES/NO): YES